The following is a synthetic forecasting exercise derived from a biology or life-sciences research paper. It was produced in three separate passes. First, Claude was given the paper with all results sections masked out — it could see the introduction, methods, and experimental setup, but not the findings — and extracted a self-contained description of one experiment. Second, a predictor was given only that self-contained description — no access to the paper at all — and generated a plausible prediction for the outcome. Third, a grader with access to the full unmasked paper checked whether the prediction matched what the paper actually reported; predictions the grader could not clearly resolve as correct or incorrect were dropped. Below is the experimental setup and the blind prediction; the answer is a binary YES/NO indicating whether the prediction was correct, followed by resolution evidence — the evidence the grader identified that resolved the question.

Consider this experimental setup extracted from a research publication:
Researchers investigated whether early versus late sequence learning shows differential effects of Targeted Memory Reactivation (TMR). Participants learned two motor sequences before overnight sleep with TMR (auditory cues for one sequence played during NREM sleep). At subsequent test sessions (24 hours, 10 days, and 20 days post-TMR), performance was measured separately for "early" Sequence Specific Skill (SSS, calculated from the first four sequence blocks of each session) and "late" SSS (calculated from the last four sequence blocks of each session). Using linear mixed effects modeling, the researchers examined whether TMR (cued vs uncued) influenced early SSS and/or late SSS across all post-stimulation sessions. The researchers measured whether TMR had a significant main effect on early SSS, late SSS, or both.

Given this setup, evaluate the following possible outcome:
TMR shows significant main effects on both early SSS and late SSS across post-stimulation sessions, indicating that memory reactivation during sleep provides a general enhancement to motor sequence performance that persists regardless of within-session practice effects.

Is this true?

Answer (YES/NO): NO